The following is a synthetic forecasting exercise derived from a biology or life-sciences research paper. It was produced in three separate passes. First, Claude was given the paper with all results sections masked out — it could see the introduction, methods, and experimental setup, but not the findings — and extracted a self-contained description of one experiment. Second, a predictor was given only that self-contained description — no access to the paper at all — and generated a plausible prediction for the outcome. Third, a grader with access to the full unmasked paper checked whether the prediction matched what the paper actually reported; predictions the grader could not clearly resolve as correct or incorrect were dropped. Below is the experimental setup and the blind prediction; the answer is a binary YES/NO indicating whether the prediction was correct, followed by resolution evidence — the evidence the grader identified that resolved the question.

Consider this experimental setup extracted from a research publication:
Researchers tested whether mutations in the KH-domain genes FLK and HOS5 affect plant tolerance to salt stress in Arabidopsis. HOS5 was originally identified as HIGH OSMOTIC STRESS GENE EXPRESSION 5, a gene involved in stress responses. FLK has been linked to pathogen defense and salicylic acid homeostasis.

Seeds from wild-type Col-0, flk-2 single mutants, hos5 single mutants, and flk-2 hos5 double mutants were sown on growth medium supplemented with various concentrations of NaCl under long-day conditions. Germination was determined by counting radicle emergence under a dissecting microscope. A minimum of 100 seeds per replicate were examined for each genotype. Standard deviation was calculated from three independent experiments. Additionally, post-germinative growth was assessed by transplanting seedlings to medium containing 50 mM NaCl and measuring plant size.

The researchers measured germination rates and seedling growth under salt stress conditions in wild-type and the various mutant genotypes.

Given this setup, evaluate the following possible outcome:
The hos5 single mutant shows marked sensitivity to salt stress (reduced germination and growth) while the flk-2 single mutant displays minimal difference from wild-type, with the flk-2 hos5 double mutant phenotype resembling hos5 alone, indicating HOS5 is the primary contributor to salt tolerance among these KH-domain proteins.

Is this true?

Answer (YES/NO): NO